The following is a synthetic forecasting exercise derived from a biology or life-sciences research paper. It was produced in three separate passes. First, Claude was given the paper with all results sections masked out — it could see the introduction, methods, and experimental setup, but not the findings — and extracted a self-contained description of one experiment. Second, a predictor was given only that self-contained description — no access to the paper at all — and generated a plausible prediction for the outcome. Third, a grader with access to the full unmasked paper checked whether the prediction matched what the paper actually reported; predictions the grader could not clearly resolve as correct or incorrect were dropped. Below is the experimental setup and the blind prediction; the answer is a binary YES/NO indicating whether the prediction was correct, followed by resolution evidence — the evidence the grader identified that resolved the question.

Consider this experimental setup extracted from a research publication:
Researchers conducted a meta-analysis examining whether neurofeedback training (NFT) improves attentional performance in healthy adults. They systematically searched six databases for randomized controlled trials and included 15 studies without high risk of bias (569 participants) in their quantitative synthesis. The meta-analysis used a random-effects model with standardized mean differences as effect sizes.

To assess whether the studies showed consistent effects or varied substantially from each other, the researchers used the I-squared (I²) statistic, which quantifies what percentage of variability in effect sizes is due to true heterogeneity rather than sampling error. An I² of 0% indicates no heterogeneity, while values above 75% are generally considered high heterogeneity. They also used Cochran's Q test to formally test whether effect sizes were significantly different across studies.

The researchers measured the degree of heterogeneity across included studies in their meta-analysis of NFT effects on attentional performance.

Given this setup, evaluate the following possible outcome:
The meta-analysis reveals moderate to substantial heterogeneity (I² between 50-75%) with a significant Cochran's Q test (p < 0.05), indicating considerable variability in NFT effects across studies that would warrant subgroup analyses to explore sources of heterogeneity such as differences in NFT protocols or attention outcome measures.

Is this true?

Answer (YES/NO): NO